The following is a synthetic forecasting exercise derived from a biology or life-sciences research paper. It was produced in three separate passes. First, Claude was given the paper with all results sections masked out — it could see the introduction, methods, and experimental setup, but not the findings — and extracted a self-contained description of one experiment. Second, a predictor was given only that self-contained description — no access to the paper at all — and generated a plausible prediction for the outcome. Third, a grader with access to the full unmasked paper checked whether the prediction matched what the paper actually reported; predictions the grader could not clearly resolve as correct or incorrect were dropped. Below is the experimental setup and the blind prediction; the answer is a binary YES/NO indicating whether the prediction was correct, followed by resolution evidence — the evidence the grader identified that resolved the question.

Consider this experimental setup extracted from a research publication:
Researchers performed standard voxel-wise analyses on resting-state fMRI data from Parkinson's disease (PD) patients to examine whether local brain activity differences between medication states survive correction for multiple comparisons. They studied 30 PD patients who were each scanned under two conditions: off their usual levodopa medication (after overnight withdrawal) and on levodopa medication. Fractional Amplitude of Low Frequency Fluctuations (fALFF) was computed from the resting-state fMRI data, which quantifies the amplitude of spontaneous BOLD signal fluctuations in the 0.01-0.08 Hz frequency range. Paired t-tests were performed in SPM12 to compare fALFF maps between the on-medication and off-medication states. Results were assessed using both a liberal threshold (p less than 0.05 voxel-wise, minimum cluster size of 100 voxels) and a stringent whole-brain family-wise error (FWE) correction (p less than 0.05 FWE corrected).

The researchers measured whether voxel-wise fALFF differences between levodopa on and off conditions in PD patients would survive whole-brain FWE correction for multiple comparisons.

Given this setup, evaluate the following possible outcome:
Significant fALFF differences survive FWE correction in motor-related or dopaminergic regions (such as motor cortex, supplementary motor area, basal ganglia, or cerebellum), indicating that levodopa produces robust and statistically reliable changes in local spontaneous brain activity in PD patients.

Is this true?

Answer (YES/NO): NO